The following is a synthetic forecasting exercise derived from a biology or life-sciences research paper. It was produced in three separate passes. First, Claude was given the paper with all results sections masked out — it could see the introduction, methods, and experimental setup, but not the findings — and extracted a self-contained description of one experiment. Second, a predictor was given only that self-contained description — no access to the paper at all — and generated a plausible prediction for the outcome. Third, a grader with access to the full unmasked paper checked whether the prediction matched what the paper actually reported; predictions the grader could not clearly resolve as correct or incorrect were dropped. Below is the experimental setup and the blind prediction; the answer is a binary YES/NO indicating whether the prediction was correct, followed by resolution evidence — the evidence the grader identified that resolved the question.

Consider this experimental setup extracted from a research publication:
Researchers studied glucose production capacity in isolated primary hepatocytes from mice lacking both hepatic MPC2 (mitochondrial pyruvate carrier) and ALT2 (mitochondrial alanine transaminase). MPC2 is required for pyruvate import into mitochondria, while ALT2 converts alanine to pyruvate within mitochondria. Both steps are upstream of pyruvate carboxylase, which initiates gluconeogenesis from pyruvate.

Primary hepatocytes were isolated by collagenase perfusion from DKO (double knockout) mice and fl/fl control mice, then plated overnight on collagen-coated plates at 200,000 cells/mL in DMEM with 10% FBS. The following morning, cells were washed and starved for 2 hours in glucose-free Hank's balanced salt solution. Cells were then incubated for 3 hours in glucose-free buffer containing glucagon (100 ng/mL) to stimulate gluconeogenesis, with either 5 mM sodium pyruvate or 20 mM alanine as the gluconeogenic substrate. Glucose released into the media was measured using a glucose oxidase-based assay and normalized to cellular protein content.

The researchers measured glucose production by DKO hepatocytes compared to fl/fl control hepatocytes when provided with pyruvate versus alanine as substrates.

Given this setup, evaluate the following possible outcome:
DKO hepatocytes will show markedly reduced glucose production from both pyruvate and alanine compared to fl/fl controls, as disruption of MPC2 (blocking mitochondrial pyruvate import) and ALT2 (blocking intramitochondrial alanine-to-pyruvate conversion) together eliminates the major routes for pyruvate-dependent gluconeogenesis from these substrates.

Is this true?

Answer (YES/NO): YES